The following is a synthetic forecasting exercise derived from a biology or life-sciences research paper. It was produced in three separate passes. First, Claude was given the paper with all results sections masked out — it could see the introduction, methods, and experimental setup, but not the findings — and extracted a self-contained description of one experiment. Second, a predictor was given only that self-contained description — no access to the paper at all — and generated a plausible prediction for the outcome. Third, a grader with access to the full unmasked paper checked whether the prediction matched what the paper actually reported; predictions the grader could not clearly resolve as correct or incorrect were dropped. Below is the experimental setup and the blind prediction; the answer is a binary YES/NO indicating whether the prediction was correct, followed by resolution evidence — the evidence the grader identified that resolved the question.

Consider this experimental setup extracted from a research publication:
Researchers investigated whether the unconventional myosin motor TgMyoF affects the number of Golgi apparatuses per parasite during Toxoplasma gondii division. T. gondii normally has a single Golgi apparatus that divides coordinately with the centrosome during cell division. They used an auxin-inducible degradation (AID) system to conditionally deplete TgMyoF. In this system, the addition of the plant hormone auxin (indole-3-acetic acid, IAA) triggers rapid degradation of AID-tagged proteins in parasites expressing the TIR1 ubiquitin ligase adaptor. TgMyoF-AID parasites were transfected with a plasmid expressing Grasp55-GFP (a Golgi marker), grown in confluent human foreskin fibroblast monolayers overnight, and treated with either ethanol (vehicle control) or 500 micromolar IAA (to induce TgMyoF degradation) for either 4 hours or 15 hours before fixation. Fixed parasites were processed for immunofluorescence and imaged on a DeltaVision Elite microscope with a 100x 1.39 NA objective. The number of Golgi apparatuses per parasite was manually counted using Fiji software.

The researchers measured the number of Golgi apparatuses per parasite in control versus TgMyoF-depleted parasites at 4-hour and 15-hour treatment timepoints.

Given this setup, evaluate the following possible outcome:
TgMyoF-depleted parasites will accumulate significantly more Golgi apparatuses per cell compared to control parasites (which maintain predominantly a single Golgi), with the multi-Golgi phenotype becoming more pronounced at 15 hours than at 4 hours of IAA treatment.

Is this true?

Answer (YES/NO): NO